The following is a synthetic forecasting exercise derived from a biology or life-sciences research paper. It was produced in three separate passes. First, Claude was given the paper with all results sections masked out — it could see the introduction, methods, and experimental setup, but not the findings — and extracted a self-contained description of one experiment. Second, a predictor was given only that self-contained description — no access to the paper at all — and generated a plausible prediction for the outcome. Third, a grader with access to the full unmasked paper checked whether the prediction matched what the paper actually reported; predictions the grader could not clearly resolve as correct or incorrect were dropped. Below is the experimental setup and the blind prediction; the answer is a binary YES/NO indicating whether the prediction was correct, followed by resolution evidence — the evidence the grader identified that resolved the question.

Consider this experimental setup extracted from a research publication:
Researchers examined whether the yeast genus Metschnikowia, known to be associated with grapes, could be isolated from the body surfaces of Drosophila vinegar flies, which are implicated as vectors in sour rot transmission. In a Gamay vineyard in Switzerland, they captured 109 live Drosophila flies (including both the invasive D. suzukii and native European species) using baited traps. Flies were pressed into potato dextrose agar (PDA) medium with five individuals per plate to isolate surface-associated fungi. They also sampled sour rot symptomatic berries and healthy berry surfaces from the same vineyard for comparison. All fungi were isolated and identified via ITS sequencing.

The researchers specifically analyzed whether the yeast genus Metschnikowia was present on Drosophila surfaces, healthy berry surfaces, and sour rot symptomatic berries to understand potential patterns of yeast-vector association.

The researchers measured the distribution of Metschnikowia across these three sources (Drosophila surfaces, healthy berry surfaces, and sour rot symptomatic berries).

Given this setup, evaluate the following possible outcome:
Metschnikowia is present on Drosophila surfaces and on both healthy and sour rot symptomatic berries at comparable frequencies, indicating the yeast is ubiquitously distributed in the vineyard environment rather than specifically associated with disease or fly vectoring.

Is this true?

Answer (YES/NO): NO